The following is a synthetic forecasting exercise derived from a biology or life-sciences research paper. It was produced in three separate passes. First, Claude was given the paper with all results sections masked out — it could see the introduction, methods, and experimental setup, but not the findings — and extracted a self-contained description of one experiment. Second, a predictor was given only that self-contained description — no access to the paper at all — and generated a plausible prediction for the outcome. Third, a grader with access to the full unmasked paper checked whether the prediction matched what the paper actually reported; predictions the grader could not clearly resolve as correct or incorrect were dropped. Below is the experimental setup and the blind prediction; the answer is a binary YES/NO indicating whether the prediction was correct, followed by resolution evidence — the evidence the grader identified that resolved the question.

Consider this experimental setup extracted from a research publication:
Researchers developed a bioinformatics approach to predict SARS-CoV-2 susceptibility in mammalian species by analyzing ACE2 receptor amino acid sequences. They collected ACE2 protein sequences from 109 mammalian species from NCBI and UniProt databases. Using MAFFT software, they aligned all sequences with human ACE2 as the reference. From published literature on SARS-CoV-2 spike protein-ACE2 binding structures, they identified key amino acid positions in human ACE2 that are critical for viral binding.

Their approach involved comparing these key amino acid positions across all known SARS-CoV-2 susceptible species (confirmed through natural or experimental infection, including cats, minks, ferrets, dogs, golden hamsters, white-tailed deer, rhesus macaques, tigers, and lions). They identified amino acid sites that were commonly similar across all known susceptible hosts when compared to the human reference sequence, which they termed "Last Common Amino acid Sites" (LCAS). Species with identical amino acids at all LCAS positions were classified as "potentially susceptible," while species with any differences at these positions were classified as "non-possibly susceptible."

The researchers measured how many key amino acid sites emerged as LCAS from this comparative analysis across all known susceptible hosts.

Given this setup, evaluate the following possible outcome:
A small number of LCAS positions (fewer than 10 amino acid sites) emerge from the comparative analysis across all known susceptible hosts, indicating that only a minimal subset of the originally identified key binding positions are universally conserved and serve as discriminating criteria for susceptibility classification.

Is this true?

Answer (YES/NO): NO